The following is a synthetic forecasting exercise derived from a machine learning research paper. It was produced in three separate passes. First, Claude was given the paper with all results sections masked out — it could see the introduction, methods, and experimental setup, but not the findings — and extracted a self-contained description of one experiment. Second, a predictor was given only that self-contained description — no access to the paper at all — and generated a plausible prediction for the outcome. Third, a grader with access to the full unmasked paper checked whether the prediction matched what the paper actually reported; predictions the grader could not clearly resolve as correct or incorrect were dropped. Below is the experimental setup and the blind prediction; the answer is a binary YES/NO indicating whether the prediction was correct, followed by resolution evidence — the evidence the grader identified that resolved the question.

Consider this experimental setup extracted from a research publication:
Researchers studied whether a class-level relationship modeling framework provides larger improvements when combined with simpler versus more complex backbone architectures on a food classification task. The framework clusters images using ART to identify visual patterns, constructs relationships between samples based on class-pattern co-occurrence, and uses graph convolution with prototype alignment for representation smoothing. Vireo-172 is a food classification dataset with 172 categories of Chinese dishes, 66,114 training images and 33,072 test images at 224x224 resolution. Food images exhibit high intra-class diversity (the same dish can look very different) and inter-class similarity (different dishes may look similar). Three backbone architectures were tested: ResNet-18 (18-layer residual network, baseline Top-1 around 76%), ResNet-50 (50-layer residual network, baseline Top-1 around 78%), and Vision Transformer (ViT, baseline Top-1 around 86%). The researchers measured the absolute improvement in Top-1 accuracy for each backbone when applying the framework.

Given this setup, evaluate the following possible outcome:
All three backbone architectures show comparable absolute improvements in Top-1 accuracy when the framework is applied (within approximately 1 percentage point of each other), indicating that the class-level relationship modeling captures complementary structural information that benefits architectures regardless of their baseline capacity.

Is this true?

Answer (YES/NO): NO